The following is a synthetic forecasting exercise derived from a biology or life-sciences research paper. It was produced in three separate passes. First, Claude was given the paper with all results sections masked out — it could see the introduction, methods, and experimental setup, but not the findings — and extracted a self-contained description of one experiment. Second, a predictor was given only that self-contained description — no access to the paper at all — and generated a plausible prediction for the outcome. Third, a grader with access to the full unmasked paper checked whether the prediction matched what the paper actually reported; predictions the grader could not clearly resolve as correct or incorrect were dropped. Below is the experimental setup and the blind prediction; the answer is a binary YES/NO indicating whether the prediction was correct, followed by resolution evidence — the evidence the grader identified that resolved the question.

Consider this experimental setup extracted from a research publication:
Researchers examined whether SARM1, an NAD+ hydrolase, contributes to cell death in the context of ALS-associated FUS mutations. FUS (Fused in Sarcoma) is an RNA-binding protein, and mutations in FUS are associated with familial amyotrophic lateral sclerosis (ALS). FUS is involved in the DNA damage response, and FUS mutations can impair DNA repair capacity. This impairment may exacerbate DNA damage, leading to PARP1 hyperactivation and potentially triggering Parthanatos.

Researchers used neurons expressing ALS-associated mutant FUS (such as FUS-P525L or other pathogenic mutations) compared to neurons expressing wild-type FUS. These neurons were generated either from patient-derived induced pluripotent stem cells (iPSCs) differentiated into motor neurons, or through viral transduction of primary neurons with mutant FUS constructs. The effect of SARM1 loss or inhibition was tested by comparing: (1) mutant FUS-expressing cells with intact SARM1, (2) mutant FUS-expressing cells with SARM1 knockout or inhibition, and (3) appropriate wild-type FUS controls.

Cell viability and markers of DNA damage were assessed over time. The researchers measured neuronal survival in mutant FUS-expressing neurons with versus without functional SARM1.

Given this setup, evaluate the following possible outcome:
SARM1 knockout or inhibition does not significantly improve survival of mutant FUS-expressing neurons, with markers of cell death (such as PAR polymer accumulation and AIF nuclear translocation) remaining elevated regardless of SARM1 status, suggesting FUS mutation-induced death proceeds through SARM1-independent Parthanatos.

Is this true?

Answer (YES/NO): NO